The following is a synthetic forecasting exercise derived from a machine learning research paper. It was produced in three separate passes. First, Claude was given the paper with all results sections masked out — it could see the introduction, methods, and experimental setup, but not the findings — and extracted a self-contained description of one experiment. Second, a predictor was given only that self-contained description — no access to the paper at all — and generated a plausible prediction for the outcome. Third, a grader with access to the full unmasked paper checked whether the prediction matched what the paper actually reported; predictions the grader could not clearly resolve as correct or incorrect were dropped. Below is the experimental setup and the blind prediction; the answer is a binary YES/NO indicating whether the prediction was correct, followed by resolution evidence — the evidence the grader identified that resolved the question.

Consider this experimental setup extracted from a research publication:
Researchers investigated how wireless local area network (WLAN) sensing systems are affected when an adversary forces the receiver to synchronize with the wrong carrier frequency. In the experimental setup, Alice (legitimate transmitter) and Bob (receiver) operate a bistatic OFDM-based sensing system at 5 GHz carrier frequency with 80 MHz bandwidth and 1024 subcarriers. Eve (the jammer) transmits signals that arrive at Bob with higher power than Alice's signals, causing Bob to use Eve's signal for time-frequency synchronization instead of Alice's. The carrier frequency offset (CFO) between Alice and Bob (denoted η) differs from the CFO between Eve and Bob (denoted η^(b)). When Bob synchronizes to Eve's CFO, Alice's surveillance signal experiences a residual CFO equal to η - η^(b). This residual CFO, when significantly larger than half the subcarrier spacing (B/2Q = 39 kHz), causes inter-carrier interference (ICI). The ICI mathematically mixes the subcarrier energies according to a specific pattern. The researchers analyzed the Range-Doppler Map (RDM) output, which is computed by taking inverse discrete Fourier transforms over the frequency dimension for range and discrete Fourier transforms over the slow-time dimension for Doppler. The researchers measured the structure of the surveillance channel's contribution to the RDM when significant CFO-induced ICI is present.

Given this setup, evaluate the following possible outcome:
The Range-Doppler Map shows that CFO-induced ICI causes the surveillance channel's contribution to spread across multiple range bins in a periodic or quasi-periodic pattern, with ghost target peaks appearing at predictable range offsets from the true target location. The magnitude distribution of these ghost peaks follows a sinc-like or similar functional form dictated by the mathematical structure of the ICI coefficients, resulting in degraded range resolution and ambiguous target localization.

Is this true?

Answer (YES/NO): NO